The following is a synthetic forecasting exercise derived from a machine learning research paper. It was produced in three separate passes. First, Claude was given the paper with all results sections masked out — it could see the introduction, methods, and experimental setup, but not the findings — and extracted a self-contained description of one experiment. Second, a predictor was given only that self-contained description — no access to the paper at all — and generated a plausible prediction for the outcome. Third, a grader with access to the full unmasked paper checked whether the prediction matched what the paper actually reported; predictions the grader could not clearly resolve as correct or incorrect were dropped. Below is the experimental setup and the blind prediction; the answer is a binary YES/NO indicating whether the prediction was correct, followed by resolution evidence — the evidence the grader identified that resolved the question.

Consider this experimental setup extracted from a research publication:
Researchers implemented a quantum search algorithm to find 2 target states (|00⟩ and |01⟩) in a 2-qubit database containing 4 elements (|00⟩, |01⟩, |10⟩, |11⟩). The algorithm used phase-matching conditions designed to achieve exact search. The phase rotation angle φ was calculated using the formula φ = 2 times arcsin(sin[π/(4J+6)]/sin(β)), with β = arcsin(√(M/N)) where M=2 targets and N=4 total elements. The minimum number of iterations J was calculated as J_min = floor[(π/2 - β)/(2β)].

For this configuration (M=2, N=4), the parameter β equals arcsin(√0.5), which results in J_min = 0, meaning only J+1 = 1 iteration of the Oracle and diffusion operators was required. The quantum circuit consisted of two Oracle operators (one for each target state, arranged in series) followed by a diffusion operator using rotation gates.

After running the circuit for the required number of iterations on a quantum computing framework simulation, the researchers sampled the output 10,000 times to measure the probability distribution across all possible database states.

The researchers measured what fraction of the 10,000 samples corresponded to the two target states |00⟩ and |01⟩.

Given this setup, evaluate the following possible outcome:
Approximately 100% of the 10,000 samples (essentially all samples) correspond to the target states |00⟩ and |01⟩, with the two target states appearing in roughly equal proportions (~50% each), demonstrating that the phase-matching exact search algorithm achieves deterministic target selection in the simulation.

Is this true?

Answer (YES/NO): YES